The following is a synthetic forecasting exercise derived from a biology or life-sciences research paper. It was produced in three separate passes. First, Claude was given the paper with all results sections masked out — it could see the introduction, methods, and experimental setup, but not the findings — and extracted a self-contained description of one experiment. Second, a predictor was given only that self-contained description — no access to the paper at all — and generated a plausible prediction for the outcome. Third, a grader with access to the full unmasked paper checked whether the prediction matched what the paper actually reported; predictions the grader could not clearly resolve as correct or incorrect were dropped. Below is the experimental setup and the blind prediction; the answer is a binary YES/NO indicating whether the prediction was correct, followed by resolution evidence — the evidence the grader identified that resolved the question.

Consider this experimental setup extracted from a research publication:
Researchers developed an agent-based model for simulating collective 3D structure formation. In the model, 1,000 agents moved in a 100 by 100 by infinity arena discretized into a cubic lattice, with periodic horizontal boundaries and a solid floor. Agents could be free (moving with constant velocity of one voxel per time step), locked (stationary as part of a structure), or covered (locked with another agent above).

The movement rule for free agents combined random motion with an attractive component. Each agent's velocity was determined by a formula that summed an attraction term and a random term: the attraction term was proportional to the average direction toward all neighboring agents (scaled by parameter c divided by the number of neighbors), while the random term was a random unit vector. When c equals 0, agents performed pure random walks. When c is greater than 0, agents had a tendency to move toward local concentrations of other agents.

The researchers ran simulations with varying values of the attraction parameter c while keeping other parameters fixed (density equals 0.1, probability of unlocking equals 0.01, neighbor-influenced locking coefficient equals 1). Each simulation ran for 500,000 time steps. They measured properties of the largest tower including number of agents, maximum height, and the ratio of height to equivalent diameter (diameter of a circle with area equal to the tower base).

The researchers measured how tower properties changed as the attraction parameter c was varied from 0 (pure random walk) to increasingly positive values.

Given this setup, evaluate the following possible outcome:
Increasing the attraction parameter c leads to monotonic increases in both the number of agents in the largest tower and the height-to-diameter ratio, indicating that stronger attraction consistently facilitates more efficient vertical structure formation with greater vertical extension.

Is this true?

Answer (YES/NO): NO